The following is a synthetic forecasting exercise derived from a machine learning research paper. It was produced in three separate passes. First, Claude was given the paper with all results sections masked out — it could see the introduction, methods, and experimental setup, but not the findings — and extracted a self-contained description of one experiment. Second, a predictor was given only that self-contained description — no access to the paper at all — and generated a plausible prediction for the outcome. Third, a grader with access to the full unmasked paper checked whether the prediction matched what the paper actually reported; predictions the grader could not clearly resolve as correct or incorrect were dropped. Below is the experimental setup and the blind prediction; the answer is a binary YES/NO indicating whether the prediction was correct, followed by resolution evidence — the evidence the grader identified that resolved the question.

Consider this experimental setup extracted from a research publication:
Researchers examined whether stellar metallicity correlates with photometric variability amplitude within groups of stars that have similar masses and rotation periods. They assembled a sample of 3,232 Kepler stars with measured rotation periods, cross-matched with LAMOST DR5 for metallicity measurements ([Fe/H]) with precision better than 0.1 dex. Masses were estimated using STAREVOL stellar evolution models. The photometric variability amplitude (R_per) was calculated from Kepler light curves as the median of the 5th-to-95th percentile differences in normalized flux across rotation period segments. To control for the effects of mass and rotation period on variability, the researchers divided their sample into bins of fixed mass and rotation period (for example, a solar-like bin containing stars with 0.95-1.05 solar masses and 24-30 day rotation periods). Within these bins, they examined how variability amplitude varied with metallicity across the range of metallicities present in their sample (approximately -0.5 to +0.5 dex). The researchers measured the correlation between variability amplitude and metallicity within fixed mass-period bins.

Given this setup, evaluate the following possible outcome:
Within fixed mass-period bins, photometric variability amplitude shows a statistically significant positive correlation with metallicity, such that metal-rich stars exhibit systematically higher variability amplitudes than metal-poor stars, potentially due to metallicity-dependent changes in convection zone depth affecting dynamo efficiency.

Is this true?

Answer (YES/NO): YES